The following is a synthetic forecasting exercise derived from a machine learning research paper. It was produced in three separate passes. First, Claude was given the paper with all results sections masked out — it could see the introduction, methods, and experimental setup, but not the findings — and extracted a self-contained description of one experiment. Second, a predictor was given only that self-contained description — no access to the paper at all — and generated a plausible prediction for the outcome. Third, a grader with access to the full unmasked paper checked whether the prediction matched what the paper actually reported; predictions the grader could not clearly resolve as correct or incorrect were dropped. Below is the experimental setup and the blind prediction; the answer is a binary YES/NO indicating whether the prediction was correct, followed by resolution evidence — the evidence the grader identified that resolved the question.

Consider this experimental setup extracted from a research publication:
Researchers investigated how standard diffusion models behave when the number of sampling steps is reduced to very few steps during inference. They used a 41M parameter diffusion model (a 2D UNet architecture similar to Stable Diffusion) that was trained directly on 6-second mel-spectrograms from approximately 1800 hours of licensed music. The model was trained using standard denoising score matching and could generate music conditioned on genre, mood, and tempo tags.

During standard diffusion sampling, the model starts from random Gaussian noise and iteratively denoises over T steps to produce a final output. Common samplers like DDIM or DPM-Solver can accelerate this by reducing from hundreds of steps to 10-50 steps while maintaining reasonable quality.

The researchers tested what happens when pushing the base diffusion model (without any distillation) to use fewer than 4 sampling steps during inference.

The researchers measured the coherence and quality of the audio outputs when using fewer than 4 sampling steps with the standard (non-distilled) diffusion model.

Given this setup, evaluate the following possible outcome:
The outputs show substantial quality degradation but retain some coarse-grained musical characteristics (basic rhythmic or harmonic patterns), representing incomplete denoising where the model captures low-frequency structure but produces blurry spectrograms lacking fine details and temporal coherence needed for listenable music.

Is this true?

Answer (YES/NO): NO